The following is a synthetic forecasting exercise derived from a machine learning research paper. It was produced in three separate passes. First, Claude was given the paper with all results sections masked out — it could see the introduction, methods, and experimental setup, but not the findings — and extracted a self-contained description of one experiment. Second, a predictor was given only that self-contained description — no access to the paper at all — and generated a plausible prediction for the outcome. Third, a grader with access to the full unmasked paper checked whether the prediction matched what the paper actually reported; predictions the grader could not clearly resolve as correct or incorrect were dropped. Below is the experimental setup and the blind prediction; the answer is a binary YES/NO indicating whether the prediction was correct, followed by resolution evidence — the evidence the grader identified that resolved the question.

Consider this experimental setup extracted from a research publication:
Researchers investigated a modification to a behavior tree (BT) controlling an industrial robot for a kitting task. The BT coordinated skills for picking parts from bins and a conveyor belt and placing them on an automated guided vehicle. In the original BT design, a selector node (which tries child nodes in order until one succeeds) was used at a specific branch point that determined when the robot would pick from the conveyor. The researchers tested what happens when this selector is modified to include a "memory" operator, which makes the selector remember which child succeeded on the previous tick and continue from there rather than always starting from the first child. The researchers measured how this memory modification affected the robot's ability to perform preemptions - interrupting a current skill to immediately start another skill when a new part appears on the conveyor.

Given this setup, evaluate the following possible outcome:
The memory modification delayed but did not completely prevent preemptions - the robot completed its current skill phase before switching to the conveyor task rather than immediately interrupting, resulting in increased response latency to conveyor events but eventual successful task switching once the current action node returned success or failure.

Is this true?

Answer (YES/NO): NO